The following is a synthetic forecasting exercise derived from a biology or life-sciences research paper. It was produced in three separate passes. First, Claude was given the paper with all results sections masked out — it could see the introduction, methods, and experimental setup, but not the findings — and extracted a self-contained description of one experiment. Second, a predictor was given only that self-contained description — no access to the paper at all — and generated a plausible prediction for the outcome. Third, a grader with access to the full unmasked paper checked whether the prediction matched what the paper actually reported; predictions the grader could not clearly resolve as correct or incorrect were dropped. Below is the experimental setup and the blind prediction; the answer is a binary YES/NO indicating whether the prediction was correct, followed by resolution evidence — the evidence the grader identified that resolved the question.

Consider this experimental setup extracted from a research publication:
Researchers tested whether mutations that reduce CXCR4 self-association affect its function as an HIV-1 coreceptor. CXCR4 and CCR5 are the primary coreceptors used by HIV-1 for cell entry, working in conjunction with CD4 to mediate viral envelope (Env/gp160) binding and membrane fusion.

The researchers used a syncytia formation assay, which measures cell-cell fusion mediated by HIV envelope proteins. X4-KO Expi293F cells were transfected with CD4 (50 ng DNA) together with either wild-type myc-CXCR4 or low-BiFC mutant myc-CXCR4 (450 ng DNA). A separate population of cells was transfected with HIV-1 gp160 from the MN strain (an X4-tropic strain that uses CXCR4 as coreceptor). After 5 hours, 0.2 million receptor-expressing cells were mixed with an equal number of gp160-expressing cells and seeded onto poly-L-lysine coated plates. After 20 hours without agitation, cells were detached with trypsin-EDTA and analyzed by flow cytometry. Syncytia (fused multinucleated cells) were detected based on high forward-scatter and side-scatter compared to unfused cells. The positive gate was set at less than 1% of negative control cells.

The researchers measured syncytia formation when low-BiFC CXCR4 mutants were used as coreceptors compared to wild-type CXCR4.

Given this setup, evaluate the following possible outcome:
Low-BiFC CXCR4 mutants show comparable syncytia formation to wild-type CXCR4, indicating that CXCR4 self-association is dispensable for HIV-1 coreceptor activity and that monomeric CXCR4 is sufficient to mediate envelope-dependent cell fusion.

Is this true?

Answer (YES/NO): YES